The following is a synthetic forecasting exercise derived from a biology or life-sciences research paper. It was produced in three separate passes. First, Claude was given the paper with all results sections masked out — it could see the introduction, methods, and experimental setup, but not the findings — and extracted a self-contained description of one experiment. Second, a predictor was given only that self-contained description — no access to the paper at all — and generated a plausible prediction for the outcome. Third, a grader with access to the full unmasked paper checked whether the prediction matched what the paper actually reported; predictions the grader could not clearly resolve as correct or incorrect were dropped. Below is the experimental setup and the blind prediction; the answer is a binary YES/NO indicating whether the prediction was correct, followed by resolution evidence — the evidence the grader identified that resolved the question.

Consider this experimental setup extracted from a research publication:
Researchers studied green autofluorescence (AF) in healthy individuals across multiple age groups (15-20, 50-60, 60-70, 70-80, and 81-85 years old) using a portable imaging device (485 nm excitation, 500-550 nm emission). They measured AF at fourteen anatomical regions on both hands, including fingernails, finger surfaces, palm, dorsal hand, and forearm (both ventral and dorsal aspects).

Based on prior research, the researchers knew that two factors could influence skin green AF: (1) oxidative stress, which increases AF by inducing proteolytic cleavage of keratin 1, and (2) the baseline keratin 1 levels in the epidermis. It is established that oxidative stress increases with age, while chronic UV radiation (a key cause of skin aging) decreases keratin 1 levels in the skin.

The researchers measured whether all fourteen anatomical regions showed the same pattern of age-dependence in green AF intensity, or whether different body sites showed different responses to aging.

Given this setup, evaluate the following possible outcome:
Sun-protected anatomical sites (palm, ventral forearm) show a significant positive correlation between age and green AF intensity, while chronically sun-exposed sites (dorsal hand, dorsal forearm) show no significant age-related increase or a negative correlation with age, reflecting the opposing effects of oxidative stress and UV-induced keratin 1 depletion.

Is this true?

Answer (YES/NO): NO